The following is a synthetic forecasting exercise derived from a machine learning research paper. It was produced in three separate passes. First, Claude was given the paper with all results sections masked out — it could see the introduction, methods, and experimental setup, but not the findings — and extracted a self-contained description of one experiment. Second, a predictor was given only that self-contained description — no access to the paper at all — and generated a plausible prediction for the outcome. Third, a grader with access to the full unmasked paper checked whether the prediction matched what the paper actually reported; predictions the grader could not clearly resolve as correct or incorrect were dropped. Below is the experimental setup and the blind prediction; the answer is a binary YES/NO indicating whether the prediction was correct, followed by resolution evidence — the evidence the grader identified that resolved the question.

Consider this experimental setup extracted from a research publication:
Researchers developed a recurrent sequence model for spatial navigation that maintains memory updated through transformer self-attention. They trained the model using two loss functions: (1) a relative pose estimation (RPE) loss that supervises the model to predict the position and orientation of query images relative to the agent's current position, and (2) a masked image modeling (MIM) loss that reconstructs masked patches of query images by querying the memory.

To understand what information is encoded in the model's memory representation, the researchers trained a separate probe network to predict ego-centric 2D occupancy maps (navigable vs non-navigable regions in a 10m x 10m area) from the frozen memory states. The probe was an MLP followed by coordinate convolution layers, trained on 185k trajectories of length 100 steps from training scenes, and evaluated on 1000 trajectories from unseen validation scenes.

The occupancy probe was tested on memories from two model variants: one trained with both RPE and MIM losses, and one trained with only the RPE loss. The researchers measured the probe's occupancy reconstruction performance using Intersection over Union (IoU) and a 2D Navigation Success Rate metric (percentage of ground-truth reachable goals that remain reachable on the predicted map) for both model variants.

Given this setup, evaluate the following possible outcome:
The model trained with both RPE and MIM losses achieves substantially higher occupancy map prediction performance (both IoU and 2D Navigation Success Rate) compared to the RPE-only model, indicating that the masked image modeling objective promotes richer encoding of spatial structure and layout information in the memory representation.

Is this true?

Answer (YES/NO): NO